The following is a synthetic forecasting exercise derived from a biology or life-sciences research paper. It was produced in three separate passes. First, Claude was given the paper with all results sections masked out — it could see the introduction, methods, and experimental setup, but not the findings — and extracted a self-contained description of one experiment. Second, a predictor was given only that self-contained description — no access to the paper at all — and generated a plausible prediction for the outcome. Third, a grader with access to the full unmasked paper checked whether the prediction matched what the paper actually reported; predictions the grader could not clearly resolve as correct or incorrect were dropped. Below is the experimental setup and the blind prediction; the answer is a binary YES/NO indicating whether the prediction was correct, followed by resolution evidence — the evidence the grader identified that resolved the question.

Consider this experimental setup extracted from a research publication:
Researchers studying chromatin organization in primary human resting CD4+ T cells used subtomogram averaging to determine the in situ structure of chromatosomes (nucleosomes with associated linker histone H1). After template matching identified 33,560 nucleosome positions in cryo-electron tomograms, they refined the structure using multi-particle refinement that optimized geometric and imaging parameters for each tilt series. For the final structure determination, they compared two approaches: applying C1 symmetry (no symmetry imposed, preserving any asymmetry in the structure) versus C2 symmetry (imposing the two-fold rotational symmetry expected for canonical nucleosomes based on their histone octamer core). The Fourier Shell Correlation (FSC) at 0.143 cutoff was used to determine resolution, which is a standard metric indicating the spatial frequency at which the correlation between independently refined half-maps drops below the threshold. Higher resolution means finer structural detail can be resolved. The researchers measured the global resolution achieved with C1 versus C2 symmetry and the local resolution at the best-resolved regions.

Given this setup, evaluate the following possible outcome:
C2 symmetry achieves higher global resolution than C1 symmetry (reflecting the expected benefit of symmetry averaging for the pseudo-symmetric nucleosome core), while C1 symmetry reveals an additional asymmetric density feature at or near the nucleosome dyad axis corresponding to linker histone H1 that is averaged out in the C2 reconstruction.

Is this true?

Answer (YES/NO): YES